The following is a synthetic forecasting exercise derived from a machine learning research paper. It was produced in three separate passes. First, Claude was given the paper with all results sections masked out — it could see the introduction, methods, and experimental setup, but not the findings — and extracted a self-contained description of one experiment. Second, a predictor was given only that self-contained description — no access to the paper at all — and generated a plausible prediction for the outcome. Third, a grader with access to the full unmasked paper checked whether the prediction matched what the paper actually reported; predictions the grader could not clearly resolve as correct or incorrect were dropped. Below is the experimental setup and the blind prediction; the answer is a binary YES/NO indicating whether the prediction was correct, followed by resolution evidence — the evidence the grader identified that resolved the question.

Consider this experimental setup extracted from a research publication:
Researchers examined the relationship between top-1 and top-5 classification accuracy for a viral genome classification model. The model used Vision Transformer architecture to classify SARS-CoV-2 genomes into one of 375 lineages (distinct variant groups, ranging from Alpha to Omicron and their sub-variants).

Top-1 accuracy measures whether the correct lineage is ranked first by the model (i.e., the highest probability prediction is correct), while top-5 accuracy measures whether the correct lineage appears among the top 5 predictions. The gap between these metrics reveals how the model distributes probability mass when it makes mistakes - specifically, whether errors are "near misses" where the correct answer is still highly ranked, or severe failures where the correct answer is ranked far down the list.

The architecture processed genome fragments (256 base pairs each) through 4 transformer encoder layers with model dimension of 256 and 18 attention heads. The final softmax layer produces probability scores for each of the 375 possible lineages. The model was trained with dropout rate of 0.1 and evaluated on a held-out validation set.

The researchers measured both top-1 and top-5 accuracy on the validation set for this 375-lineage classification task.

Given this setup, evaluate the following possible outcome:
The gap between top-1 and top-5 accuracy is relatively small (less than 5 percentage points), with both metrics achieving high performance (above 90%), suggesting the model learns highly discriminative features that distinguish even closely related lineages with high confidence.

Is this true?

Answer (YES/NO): NO